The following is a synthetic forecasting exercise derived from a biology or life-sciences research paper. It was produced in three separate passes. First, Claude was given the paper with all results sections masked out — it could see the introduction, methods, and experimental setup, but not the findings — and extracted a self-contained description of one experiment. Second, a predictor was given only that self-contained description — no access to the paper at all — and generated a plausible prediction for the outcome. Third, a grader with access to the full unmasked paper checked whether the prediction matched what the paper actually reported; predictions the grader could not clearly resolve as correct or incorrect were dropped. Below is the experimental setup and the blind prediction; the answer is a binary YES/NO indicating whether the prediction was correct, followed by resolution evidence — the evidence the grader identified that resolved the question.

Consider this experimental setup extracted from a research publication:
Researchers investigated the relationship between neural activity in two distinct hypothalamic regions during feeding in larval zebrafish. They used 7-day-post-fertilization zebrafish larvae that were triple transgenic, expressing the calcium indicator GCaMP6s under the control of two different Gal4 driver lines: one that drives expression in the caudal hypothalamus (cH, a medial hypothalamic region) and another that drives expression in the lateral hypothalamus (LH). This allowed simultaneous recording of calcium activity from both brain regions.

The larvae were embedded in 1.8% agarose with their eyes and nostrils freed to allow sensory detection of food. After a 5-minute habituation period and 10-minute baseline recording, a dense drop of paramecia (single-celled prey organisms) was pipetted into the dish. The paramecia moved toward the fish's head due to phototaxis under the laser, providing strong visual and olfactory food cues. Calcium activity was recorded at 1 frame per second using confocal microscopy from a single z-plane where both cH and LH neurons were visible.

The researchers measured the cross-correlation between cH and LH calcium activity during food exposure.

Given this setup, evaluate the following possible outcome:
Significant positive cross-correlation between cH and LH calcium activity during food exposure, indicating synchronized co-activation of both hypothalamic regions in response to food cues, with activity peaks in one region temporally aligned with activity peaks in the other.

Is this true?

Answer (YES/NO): NO